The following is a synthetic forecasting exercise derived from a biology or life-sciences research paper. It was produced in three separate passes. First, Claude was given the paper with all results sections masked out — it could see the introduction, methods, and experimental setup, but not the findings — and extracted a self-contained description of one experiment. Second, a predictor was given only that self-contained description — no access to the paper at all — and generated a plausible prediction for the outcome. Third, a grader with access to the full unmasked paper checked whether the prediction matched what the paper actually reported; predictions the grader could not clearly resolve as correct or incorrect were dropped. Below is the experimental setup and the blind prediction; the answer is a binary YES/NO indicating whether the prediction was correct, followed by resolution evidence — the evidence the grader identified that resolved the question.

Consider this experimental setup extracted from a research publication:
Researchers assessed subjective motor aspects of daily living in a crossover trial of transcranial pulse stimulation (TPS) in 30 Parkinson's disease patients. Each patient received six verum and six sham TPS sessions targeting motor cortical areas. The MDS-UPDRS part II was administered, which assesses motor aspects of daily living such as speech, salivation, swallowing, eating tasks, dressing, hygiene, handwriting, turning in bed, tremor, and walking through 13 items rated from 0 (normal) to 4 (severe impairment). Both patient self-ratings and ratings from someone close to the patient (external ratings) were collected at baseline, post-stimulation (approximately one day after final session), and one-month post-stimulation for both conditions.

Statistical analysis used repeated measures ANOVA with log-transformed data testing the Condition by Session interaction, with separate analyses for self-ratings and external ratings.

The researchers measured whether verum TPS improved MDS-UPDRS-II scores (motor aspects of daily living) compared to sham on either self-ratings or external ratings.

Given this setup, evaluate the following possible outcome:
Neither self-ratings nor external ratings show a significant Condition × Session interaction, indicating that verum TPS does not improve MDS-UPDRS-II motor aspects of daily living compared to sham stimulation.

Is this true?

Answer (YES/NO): YES